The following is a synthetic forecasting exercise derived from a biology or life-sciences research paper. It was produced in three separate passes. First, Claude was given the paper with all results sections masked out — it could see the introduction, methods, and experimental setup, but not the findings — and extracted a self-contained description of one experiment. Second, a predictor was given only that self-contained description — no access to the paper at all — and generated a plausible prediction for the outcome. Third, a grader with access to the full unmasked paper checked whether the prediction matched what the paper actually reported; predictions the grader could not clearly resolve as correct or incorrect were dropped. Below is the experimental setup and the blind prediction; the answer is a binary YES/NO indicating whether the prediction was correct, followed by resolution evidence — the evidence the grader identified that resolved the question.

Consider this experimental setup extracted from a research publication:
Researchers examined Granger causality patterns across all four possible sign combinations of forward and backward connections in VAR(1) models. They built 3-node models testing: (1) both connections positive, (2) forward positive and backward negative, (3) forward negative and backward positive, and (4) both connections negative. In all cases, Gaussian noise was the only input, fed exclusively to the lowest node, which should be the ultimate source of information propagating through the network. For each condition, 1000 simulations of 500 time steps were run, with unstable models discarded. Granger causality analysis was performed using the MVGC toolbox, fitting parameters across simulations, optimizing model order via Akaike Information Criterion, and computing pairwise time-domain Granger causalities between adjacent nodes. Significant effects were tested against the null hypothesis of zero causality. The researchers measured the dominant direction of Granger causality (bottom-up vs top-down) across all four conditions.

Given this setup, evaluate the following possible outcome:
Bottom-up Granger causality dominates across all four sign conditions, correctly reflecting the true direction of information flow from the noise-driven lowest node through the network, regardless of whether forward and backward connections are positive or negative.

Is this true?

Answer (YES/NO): YES